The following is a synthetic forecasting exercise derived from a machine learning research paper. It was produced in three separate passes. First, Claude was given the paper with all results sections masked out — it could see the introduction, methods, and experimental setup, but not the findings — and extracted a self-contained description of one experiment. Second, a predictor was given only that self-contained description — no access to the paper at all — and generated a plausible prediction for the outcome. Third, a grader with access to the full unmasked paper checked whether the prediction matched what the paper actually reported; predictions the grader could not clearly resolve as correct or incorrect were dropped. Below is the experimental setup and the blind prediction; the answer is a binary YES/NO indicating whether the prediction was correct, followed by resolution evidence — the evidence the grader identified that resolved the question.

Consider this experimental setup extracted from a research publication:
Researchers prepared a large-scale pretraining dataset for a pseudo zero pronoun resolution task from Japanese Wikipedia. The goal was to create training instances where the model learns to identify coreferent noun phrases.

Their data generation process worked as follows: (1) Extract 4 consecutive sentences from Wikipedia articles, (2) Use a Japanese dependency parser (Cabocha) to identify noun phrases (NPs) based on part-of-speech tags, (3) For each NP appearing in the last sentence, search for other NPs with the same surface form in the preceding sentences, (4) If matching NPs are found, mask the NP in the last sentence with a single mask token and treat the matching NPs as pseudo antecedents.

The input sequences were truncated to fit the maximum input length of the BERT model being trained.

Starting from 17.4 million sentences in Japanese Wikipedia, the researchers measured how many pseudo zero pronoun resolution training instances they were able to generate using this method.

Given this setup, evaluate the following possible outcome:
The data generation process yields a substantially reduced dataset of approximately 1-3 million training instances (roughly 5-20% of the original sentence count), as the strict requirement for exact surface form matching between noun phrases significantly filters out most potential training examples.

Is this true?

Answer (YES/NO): NO